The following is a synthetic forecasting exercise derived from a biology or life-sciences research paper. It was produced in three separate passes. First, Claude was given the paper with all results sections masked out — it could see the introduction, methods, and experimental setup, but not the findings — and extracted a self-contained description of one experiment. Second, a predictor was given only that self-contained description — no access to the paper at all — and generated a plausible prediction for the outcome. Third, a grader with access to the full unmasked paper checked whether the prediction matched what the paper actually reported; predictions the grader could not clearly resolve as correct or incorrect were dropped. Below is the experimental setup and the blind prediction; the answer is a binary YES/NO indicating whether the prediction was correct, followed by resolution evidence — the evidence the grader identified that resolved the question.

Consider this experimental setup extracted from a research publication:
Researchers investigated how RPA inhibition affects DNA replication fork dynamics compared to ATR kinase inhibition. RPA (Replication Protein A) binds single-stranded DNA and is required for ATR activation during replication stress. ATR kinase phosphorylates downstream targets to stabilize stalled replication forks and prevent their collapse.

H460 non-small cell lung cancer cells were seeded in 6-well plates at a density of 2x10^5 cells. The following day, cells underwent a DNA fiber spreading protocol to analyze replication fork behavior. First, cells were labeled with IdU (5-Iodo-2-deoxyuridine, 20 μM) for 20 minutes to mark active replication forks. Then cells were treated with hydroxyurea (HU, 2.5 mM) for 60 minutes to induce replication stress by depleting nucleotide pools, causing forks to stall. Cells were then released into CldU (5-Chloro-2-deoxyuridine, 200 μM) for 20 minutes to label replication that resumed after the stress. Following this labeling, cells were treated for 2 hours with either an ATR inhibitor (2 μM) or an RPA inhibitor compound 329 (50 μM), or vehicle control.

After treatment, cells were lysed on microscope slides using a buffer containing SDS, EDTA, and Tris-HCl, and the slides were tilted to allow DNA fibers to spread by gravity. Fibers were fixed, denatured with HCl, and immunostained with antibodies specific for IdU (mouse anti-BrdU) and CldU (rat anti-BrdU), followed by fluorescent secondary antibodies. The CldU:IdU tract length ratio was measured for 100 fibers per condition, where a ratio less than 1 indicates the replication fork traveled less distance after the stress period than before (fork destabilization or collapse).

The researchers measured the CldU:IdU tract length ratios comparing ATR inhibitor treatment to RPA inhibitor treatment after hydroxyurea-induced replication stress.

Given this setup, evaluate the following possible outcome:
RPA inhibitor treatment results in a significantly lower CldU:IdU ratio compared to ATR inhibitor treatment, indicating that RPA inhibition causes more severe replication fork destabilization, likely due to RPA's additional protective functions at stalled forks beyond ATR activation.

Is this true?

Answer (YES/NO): NO